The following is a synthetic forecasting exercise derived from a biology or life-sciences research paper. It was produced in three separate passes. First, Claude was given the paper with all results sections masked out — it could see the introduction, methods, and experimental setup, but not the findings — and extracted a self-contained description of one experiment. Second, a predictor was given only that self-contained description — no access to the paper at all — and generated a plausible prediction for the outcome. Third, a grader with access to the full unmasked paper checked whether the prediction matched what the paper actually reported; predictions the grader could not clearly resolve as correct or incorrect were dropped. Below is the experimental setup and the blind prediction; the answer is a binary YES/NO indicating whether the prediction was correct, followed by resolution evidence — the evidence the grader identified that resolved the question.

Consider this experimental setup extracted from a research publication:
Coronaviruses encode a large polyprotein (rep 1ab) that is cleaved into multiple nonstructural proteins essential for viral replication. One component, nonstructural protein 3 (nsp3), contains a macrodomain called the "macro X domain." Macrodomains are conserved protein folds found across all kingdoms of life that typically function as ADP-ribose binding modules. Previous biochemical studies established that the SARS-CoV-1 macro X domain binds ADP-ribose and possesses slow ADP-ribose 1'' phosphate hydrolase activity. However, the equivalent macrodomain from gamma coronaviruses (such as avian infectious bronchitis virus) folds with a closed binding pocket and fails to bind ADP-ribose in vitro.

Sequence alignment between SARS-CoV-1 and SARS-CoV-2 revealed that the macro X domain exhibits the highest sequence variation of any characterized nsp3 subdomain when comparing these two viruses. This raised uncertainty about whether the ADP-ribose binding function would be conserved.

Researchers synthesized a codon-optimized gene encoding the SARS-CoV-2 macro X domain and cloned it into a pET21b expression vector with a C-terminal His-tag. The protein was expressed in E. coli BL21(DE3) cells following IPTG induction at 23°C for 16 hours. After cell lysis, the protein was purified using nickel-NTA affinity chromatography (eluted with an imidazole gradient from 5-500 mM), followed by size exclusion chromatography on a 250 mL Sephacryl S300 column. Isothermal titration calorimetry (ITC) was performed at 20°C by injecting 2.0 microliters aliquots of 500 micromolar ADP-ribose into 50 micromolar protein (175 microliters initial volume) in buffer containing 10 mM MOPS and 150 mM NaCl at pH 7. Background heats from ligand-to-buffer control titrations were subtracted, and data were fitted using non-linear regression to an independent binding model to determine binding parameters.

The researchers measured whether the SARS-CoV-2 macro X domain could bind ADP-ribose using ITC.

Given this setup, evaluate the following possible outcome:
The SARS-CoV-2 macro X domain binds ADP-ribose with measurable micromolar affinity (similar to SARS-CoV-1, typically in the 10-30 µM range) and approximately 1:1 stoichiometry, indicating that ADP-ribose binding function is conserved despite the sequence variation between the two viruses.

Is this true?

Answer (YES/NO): YES